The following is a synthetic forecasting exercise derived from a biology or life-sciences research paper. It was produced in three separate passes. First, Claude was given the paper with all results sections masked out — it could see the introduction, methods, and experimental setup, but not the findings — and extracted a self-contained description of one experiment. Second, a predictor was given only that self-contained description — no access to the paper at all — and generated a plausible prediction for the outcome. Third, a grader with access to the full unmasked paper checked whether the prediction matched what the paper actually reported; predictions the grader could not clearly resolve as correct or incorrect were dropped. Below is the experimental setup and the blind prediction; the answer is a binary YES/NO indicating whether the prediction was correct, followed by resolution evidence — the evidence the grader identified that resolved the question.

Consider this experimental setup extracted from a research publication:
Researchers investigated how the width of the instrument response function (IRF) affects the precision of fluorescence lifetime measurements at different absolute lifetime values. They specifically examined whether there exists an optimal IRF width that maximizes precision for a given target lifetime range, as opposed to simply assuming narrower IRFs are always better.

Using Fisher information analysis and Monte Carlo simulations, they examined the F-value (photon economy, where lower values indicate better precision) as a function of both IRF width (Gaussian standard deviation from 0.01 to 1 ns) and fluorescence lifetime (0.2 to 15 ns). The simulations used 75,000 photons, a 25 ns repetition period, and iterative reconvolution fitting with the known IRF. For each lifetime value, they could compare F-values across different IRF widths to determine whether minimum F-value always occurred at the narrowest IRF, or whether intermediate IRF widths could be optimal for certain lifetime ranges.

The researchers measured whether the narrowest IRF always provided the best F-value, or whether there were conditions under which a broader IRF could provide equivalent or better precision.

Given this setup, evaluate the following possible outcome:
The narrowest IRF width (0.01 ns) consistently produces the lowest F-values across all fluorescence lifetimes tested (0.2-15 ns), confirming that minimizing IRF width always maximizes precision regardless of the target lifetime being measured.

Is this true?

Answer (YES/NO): NO